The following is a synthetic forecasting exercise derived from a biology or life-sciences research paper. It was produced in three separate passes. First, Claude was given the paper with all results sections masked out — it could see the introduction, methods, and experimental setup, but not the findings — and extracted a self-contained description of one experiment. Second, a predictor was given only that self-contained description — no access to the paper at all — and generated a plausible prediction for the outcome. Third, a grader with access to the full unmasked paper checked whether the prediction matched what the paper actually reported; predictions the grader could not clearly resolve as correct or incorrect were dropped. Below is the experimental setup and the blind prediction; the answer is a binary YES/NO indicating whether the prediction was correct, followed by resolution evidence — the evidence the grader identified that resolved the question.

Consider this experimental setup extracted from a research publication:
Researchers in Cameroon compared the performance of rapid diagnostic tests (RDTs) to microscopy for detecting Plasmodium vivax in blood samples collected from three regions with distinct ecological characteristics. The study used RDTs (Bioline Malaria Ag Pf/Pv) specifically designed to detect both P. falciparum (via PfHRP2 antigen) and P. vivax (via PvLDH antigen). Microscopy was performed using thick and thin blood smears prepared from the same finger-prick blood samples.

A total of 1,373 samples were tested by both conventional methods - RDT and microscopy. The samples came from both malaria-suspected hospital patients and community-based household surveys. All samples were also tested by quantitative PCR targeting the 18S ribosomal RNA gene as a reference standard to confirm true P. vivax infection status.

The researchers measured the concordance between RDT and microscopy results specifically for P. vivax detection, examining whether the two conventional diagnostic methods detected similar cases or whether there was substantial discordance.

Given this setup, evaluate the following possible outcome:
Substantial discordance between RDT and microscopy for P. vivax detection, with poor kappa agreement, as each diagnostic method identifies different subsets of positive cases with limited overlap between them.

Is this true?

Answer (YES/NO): NO